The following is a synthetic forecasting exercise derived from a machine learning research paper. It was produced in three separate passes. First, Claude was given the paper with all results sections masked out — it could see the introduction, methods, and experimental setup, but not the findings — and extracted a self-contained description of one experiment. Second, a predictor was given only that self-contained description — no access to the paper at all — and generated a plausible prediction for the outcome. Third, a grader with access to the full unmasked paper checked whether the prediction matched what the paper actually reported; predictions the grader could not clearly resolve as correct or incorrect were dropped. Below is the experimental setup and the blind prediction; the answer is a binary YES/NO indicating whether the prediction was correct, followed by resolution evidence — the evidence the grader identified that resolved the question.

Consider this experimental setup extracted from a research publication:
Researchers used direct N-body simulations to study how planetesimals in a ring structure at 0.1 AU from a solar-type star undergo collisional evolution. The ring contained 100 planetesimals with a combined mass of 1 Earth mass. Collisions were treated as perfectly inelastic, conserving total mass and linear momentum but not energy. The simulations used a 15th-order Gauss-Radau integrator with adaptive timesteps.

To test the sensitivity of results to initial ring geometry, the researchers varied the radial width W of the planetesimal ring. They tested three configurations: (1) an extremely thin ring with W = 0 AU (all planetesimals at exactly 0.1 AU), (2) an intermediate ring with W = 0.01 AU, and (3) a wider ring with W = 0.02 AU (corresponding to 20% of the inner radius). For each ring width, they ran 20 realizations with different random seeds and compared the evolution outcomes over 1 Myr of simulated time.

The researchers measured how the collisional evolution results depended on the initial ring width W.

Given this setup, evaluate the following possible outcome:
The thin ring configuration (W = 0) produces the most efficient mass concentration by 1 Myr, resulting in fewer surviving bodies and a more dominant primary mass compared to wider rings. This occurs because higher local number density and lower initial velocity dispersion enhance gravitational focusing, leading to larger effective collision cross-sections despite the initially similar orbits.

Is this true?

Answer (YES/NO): NO